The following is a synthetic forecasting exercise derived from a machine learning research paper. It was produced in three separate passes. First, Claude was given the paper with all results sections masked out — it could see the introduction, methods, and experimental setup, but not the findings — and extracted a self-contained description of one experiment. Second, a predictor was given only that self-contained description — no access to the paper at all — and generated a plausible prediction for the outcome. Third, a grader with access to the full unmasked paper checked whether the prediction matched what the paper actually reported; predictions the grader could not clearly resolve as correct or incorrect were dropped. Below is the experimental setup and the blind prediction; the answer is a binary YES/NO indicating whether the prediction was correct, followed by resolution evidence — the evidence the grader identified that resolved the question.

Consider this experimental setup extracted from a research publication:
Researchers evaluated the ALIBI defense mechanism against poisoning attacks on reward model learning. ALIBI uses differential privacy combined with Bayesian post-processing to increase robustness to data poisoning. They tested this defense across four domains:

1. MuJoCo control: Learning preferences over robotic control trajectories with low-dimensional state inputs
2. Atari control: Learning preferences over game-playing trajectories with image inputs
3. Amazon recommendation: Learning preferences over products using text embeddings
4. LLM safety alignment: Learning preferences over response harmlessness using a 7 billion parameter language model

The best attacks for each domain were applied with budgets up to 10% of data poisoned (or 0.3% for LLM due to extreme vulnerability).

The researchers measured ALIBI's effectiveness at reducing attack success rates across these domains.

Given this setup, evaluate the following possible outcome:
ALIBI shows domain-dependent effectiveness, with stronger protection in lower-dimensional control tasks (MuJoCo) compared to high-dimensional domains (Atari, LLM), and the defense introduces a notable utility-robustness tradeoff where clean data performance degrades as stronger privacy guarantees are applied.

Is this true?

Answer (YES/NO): NO